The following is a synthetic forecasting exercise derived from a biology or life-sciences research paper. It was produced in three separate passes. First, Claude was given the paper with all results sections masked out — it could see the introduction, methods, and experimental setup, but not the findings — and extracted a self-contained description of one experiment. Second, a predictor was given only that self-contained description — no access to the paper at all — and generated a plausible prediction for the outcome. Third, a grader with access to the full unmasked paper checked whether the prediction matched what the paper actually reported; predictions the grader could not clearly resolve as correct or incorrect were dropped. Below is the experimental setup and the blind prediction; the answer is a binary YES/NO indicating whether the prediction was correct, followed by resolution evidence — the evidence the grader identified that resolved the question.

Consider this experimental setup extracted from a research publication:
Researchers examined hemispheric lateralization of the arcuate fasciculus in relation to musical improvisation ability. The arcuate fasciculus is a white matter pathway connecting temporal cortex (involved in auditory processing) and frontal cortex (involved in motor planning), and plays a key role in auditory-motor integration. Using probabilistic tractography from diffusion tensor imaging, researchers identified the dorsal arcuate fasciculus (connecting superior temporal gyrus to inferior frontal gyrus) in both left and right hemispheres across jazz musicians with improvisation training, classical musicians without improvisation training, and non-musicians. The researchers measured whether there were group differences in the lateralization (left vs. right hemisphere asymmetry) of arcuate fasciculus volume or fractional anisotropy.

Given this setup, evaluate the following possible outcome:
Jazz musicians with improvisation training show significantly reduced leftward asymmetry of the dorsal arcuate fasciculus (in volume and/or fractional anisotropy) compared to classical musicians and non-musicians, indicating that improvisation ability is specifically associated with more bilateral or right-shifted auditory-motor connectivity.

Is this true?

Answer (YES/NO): NO